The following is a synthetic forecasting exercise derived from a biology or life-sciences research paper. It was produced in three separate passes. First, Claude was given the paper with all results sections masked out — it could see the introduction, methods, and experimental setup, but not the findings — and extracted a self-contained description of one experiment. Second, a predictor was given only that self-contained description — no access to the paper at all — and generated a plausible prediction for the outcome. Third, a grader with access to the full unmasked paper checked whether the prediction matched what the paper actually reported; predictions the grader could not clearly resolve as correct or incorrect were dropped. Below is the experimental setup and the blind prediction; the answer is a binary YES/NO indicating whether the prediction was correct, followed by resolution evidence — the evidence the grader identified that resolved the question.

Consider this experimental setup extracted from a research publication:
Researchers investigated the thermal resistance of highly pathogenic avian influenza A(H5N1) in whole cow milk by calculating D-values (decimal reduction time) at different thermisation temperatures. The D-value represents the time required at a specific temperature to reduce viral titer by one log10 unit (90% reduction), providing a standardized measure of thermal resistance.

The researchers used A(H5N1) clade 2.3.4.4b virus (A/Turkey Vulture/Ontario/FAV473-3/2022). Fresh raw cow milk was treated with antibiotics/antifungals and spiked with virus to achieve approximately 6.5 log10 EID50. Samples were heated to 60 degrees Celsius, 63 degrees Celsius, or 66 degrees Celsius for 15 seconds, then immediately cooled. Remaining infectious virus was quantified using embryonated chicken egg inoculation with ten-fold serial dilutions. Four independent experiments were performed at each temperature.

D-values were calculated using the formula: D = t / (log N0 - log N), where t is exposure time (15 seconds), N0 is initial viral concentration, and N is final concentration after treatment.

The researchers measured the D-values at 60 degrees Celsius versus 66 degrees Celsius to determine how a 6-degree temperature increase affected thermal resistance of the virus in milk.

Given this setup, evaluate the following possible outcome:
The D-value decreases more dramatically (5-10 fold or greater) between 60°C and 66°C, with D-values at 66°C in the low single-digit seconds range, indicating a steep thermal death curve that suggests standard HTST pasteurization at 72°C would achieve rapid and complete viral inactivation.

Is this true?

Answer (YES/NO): NO